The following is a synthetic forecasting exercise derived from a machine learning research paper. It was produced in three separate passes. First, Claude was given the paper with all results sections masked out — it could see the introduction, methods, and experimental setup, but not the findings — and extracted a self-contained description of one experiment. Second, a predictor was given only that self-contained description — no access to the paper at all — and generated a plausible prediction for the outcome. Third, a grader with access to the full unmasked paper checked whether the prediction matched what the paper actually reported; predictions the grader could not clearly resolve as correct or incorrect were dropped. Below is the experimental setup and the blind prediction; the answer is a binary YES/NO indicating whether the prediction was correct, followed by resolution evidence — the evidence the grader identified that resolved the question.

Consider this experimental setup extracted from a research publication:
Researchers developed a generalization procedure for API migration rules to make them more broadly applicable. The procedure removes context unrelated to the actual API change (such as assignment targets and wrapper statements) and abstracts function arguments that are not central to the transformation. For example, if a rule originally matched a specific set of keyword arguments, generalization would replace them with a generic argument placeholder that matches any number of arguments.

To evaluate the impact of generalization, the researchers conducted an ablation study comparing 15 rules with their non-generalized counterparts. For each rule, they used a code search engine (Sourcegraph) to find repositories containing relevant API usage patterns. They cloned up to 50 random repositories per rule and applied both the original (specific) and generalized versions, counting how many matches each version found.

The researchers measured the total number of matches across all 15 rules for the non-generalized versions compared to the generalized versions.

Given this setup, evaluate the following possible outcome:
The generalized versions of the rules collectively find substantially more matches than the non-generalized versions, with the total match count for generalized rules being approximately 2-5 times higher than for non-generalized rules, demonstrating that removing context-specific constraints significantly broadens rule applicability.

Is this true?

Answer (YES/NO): NO